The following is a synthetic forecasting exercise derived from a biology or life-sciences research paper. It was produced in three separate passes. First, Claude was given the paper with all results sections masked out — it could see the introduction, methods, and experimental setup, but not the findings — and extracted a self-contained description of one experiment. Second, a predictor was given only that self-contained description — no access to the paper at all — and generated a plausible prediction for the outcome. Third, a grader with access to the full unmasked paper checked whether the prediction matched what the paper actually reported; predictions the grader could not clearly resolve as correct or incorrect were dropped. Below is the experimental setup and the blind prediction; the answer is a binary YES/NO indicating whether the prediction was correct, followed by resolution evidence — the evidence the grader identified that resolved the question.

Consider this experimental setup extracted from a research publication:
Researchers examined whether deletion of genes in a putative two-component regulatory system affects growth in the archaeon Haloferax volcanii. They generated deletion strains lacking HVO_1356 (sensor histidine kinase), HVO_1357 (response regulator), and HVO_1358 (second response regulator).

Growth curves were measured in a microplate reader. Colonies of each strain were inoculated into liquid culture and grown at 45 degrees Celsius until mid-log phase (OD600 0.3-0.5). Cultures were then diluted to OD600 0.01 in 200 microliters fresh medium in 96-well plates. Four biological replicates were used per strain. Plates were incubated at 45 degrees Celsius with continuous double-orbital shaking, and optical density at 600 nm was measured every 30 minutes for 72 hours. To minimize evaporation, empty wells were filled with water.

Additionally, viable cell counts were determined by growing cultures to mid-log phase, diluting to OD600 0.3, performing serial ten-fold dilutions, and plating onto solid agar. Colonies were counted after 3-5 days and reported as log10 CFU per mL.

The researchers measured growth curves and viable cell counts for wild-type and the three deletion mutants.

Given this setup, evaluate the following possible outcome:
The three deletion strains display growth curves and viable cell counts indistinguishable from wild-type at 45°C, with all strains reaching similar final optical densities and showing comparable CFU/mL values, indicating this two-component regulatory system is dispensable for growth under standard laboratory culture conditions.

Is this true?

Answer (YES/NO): NO